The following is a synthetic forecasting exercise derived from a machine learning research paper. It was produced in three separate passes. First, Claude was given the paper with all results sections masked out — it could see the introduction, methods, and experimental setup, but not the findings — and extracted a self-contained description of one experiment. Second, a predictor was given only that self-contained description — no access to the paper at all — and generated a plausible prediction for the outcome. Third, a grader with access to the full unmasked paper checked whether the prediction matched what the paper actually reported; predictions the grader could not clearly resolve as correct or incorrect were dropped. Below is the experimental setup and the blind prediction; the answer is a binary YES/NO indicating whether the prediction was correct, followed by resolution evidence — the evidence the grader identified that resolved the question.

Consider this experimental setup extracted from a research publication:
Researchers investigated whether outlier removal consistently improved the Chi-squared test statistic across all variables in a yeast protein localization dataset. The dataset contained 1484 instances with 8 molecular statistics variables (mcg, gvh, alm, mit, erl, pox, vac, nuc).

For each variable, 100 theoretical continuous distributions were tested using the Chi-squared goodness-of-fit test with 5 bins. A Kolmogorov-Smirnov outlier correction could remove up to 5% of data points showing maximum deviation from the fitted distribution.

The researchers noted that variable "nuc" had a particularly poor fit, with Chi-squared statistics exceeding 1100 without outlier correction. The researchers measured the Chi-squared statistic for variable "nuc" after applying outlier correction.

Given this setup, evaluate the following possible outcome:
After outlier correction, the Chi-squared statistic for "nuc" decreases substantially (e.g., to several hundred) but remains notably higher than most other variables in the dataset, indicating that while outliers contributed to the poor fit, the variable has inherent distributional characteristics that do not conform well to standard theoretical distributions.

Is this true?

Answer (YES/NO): YES